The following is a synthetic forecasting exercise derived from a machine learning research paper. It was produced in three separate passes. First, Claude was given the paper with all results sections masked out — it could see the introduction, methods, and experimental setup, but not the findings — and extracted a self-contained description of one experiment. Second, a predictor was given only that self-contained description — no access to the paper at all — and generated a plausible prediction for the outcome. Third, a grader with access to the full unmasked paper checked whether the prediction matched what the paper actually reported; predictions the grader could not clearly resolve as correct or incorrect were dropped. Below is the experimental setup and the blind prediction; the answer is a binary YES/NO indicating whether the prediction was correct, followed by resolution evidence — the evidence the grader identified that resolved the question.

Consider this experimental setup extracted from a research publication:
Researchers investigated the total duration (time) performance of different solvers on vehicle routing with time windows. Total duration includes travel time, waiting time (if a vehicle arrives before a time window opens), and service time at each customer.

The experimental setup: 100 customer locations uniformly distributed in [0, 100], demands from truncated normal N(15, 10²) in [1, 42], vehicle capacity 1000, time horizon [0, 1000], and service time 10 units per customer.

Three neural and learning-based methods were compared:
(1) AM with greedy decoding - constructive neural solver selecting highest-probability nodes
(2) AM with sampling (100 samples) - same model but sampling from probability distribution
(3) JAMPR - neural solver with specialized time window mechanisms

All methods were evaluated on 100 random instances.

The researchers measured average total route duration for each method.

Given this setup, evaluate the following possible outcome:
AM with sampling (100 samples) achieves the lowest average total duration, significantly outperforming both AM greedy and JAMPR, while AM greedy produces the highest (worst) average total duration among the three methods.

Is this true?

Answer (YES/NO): NO